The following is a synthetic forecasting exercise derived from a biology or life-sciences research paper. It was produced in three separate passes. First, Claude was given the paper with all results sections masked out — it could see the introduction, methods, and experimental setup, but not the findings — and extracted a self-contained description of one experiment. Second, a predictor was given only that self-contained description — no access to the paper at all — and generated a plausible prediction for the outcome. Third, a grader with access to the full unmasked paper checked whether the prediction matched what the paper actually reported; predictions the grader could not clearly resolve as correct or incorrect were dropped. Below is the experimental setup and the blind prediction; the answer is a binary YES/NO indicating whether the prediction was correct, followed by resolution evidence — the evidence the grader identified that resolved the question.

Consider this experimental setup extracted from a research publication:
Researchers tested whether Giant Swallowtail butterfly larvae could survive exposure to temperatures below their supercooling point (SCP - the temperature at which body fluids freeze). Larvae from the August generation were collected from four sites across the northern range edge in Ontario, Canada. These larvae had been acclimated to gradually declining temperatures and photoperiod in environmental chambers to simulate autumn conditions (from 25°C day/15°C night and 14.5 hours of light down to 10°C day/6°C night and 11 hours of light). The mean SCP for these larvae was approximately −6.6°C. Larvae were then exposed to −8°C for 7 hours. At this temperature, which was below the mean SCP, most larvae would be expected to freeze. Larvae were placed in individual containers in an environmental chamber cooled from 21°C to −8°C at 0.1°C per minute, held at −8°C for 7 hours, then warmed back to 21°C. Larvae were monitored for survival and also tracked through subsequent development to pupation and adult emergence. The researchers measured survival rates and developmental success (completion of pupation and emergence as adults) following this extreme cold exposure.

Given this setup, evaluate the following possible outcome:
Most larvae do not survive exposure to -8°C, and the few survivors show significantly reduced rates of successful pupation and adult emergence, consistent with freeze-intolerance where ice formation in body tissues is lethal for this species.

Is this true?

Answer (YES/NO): YES